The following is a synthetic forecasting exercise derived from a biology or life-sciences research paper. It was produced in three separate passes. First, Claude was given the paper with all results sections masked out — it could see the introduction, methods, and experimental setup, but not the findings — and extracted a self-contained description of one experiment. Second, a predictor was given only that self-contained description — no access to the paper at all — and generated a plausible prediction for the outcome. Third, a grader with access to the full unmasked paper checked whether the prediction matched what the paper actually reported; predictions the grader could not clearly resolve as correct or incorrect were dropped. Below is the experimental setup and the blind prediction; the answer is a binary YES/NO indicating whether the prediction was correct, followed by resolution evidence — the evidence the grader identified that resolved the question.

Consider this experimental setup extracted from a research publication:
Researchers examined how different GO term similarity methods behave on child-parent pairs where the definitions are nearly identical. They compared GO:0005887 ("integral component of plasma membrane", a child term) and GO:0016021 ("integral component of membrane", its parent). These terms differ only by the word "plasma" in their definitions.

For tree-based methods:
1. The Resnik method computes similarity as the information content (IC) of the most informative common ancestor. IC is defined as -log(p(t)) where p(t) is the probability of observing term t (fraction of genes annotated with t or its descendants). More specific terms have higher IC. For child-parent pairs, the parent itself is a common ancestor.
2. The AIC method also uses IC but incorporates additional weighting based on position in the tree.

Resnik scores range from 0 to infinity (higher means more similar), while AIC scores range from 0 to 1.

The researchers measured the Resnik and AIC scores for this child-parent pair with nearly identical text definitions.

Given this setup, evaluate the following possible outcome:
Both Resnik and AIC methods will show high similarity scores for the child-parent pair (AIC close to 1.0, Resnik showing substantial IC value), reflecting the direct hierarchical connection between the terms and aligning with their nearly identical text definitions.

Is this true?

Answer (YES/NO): NO